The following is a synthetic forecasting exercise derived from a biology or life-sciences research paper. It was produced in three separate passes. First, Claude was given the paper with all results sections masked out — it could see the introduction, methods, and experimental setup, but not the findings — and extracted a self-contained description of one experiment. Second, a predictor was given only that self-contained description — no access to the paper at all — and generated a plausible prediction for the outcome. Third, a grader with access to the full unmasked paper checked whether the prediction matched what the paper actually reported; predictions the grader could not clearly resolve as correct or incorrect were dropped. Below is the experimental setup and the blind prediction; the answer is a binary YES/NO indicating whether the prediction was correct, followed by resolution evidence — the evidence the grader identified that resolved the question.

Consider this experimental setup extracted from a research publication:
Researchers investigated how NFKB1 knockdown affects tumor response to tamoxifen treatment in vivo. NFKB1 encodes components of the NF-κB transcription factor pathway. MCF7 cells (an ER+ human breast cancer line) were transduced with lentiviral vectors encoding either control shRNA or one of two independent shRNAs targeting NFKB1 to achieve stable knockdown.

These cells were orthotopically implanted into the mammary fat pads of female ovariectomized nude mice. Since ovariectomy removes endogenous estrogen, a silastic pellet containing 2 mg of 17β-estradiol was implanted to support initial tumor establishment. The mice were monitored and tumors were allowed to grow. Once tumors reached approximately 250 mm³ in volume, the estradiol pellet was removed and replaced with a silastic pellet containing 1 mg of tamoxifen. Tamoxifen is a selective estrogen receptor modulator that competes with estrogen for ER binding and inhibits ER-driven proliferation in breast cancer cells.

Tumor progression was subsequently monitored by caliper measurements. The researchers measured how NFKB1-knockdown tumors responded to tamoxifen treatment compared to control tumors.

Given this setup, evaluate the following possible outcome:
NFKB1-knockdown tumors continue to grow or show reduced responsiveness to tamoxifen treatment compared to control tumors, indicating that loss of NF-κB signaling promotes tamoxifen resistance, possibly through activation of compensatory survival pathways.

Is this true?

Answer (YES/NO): NO